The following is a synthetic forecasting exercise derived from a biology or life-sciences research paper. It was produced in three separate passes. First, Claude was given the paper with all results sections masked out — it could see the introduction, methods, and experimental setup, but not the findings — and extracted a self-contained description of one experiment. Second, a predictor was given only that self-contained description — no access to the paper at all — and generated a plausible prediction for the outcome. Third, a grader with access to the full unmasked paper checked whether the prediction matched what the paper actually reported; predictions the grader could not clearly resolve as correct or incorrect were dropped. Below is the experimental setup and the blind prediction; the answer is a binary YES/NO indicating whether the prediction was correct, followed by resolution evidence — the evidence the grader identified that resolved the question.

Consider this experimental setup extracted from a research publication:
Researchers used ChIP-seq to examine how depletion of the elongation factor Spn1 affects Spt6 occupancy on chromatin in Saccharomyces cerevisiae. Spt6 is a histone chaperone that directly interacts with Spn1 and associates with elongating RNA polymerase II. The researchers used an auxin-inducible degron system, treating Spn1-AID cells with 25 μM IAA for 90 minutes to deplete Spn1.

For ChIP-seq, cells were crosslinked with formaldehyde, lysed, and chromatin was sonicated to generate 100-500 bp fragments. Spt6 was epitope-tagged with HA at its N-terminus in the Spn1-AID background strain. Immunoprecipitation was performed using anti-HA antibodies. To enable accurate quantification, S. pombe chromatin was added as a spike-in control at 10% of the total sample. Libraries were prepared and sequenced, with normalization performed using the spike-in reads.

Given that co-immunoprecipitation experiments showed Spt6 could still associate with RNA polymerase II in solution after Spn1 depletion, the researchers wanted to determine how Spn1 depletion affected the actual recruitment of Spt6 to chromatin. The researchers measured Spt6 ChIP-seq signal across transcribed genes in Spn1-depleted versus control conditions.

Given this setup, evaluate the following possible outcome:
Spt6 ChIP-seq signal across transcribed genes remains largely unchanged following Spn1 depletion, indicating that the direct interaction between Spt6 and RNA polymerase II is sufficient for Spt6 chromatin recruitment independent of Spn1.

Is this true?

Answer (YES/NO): NO